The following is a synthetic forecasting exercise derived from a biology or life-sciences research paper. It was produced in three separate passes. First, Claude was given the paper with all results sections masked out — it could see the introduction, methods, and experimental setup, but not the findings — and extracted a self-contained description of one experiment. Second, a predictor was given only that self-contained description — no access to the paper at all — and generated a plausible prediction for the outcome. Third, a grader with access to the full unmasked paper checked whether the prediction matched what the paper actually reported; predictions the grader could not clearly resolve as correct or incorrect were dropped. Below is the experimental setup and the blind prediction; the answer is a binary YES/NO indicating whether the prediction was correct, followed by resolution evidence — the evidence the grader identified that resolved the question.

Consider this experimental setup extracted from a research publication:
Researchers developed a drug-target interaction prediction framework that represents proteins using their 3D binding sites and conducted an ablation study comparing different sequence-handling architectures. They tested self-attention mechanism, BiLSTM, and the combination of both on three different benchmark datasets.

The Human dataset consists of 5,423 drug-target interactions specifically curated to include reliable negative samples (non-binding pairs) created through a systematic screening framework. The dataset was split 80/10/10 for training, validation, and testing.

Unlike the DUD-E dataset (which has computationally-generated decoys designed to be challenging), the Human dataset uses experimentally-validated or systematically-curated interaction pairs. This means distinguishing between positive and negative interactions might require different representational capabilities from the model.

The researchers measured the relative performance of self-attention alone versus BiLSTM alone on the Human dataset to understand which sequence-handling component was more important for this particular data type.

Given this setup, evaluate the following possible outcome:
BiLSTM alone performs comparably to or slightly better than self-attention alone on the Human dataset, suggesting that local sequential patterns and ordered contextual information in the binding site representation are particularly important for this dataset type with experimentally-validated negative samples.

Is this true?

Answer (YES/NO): NO